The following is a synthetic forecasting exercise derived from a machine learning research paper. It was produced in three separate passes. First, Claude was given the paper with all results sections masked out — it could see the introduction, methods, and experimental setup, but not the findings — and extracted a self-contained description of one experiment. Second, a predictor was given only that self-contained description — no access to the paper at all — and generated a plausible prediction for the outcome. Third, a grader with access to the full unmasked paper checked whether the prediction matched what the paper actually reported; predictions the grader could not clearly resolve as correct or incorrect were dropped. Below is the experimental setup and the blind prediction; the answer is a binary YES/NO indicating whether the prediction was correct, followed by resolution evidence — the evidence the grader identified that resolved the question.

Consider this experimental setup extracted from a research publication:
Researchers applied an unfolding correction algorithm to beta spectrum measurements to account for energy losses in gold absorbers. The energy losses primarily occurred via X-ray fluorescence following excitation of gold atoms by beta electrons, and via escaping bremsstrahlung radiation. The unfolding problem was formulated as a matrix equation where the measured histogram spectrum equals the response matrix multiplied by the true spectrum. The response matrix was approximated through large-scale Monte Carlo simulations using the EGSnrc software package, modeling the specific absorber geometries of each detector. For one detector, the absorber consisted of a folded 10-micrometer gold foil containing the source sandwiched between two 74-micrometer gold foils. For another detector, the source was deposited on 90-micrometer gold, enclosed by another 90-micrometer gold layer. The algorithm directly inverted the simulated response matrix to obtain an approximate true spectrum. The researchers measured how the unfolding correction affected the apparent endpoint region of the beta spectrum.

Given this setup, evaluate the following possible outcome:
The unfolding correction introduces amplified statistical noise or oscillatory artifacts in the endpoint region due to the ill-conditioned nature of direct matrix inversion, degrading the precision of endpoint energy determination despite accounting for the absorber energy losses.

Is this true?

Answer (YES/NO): NO